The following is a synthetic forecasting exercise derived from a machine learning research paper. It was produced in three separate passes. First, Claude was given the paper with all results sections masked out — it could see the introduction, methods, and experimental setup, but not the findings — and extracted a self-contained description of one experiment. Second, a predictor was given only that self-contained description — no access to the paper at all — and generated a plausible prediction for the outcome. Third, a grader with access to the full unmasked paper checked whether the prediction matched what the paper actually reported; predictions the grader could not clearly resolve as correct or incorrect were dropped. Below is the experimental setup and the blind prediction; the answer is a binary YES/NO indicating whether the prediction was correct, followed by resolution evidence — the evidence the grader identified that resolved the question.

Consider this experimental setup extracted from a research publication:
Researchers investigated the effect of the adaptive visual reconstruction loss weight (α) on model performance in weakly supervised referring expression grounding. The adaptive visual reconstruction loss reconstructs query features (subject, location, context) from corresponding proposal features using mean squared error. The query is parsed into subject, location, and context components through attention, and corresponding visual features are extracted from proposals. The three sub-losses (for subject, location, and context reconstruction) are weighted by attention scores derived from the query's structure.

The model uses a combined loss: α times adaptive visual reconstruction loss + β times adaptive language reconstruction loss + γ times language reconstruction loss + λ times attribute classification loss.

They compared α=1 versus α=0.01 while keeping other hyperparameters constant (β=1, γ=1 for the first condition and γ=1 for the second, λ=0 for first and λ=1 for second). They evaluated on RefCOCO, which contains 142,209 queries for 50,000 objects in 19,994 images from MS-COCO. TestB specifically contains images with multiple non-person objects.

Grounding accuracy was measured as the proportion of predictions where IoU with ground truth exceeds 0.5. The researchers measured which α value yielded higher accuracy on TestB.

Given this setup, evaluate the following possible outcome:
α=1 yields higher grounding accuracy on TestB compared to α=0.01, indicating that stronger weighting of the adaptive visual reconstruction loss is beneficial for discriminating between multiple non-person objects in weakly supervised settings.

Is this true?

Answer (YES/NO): NO